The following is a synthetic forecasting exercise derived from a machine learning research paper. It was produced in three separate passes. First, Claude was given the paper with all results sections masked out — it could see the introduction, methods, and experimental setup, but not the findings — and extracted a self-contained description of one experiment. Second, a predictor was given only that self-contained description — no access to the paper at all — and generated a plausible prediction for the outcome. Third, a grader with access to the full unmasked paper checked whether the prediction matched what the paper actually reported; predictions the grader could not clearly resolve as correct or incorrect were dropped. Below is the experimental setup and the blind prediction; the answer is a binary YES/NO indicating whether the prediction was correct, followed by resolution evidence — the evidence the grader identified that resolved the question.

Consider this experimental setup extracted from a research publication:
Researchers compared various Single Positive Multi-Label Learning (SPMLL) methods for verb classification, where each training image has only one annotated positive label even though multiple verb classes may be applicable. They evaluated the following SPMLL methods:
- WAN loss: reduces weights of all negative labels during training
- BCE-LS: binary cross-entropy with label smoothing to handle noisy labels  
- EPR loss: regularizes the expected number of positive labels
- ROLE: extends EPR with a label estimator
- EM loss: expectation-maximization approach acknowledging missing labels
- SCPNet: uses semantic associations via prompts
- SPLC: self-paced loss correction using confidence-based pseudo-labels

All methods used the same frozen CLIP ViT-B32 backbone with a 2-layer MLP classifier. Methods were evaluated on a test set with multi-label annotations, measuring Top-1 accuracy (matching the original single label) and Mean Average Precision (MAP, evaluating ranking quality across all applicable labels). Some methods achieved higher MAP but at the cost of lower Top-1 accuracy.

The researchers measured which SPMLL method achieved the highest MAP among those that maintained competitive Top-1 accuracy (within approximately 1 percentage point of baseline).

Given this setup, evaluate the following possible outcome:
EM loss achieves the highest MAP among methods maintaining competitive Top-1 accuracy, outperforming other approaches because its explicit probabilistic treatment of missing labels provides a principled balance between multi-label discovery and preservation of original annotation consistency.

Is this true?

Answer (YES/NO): NO